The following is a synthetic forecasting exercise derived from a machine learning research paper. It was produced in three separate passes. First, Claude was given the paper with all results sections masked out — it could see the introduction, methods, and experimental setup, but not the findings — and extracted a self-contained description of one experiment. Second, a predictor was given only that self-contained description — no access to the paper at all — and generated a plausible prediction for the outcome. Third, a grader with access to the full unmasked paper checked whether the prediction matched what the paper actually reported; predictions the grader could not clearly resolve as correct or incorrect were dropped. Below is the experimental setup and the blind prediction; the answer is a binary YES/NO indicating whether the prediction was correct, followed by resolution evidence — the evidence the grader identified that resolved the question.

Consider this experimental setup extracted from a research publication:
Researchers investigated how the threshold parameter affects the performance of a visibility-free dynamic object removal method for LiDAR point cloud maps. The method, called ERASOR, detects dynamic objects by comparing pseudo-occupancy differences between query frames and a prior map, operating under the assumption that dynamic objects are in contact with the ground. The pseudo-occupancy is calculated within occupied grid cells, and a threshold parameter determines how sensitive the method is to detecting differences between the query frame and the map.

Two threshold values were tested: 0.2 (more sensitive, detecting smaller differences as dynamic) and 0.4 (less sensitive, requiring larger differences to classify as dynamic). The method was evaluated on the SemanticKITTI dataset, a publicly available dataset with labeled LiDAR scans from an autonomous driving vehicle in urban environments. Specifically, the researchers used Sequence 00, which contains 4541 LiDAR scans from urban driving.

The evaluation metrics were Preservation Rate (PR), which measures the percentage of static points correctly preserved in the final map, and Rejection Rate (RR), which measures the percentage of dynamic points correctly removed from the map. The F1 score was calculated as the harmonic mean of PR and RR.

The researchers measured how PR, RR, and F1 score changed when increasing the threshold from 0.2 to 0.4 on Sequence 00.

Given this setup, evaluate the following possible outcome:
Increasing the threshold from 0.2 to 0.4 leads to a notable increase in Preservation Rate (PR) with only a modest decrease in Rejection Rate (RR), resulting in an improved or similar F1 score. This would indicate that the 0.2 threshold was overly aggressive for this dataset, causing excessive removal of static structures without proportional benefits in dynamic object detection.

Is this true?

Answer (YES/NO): NO